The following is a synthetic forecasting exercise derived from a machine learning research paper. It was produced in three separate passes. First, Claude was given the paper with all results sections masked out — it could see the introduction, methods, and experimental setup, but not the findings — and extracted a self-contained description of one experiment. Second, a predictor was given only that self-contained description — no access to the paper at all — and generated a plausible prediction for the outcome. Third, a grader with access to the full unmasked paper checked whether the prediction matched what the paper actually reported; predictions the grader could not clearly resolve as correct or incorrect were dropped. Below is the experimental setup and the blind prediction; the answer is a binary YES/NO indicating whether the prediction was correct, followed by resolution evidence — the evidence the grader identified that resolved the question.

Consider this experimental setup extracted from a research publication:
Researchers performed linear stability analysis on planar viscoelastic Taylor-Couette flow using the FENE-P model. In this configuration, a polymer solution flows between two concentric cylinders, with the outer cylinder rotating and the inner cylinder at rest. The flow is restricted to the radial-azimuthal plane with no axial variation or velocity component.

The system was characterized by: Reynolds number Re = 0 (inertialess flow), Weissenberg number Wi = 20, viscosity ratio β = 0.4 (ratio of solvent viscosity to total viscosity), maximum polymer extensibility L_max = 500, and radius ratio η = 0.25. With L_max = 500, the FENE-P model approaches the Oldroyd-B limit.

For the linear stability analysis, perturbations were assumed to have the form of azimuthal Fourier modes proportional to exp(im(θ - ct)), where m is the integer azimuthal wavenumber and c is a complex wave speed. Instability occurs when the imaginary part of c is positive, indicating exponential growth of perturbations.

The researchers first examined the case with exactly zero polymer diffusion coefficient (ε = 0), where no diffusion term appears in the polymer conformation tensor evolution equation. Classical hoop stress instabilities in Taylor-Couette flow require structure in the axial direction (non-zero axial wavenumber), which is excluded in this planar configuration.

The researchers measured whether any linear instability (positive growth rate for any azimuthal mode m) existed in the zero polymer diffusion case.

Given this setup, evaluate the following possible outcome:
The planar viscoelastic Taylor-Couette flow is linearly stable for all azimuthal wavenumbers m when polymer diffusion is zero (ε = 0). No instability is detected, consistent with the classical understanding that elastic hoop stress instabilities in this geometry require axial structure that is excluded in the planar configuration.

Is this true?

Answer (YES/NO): YES